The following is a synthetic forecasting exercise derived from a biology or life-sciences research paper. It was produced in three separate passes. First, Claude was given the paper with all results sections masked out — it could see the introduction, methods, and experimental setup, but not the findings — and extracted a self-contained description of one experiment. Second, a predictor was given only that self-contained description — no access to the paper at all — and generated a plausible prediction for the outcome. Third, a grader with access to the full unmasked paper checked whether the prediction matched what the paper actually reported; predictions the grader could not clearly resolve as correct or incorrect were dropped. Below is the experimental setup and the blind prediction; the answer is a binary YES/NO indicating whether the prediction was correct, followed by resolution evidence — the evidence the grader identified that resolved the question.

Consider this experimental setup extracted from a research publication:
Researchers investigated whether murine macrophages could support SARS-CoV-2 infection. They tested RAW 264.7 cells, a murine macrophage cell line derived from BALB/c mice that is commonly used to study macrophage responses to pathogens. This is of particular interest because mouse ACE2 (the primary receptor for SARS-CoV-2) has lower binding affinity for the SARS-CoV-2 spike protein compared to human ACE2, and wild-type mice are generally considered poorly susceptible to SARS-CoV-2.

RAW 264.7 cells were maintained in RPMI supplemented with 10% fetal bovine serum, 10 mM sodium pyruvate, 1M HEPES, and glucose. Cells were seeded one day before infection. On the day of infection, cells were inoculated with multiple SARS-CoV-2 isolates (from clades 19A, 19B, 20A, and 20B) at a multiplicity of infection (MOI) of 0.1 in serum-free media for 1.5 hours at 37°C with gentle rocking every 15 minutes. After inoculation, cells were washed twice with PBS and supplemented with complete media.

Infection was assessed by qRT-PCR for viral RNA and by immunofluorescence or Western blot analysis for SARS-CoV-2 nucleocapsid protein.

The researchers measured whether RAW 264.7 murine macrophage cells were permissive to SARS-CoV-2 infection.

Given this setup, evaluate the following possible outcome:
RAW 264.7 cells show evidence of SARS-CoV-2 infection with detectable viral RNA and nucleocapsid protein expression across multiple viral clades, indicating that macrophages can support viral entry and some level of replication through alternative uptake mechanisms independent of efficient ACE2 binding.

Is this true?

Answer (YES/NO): NO